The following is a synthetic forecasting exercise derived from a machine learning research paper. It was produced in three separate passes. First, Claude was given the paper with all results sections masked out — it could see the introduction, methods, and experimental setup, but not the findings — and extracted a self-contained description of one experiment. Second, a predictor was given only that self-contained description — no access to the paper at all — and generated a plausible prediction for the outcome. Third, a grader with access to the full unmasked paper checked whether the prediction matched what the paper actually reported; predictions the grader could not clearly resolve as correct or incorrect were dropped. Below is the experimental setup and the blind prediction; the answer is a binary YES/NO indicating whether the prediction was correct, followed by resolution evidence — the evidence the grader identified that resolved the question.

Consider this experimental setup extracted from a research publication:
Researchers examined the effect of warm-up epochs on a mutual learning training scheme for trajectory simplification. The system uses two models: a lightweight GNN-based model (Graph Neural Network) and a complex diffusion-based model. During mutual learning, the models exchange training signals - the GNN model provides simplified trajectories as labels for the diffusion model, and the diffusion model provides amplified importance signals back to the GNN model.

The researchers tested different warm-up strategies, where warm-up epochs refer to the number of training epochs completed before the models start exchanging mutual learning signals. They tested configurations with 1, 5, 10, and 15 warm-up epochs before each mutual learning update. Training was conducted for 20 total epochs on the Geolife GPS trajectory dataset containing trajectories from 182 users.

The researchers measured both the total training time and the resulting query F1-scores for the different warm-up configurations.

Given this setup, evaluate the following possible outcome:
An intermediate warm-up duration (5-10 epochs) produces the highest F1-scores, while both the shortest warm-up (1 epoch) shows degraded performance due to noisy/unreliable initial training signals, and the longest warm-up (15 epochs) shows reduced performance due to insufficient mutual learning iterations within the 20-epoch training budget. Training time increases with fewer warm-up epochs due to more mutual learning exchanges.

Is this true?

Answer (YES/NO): NO